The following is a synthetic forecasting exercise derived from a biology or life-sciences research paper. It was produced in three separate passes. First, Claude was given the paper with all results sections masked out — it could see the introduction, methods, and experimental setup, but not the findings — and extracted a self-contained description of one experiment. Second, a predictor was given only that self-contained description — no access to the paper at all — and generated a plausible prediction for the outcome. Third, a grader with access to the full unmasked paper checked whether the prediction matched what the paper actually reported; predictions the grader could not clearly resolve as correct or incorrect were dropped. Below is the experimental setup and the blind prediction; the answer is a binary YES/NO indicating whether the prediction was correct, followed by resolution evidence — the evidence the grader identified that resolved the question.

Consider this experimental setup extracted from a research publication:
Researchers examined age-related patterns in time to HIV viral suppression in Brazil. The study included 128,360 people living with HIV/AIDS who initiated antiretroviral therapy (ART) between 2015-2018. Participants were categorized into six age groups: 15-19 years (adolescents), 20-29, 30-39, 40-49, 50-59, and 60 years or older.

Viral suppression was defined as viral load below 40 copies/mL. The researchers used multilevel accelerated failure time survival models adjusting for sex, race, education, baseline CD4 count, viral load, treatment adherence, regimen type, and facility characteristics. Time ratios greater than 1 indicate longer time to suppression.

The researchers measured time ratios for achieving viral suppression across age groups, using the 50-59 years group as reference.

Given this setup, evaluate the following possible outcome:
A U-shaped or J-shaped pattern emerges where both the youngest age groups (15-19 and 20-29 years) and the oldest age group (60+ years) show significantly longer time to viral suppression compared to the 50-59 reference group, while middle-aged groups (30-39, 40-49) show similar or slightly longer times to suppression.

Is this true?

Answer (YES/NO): NO